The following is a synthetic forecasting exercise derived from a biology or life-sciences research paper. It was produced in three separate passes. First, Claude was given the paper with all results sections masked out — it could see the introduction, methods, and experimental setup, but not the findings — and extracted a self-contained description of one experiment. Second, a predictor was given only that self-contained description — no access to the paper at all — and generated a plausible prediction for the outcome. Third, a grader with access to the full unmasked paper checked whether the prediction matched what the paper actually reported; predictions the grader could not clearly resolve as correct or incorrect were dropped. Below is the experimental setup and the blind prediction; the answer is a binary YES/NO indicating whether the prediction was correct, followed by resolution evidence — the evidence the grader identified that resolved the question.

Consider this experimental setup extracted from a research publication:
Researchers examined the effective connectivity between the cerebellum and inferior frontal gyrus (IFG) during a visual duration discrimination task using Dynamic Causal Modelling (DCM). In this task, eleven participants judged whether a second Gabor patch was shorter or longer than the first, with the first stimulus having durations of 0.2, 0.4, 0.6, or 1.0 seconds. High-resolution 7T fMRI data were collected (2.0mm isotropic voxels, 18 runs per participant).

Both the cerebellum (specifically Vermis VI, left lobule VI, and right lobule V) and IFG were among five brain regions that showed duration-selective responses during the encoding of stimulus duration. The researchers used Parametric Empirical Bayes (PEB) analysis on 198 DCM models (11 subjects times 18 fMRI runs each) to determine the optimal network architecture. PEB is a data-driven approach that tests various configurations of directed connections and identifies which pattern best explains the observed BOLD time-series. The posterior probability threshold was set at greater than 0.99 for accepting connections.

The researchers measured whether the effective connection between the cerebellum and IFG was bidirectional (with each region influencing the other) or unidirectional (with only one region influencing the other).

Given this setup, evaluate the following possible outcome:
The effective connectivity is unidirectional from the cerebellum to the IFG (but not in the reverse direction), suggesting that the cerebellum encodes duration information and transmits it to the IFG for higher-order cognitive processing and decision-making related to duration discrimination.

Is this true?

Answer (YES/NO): NO